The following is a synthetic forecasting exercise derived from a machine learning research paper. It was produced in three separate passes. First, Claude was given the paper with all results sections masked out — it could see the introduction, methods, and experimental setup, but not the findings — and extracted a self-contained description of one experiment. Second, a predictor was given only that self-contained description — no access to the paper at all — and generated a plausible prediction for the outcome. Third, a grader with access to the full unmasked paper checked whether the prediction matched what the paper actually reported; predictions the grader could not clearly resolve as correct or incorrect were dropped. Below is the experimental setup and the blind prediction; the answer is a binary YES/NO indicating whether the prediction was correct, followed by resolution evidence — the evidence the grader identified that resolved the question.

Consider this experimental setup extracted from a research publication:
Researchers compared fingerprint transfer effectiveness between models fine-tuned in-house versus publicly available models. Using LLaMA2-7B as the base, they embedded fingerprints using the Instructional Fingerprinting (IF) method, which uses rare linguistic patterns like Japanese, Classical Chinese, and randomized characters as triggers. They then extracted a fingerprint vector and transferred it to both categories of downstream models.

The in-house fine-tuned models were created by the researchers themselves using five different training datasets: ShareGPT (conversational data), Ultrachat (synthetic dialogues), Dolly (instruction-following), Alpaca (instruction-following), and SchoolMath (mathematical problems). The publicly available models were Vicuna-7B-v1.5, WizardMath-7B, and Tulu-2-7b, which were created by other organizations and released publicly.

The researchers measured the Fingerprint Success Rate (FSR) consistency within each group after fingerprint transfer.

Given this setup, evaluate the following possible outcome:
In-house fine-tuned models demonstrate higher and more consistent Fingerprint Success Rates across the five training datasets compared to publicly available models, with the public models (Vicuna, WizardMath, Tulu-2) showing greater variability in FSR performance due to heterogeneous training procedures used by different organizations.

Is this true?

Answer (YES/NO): NO